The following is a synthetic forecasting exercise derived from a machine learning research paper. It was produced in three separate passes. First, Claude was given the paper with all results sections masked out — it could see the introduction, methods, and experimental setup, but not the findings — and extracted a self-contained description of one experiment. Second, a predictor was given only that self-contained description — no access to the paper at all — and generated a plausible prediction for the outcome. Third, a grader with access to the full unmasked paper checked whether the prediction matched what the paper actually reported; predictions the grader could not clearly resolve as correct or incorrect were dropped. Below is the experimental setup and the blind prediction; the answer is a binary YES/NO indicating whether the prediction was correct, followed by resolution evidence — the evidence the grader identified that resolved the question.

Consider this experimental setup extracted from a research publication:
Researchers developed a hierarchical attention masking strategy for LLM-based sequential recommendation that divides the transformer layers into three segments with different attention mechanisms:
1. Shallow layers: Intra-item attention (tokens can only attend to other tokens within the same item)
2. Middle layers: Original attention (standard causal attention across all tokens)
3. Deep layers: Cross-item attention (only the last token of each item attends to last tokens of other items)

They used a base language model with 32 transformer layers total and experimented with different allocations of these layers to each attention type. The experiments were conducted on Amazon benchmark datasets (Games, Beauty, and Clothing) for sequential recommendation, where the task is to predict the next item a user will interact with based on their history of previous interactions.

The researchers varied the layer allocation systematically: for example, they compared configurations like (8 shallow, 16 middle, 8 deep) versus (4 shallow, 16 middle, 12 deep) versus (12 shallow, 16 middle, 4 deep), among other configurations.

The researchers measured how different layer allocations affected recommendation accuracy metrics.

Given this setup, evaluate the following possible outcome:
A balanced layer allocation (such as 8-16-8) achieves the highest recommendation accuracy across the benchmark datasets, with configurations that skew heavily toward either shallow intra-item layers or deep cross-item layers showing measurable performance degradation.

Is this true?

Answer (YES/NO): NO